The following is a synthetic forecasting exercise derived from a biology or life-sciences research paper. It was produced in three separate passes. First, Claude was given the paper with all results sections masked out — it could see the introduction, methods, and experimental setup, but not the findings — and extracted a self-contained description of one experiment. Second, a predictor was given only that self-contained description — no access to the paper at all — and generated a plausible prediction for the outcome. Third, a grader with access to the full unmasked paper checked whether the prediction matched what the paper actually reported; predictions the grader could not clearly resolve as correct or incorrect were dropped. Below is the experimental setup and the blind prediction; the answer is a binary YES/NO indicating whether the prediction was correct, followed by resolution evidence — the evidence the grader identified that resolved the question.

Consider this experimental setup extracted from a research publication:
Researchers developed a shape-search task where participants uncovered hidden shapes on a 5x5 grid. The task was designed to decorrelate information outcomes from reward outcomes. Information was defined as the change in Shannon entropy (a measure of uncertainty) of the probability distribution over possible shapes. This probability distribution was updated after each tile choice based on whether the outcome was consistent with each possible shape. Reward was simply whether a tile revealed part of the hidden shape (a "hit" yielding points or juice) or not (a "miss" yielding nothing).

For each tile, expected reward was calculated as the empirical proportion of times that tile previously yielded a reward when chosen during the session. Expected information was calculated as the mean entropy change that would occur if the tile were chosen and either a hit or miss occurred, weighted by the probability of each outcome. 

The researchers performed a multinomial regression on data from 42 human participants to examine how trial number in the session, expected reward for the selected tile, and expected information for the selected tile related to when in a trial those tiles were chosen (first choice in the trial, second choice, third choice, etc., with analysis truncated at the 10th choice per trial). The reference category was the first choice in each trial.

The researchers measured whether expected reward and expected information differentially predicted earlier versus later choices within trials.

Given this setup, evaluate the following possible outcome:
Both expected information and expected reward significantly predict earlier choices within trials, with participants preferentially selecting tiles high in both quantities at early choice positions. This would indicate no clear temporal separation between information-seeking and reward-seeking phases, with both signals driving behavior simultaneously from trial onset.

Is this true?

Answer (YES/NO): NO